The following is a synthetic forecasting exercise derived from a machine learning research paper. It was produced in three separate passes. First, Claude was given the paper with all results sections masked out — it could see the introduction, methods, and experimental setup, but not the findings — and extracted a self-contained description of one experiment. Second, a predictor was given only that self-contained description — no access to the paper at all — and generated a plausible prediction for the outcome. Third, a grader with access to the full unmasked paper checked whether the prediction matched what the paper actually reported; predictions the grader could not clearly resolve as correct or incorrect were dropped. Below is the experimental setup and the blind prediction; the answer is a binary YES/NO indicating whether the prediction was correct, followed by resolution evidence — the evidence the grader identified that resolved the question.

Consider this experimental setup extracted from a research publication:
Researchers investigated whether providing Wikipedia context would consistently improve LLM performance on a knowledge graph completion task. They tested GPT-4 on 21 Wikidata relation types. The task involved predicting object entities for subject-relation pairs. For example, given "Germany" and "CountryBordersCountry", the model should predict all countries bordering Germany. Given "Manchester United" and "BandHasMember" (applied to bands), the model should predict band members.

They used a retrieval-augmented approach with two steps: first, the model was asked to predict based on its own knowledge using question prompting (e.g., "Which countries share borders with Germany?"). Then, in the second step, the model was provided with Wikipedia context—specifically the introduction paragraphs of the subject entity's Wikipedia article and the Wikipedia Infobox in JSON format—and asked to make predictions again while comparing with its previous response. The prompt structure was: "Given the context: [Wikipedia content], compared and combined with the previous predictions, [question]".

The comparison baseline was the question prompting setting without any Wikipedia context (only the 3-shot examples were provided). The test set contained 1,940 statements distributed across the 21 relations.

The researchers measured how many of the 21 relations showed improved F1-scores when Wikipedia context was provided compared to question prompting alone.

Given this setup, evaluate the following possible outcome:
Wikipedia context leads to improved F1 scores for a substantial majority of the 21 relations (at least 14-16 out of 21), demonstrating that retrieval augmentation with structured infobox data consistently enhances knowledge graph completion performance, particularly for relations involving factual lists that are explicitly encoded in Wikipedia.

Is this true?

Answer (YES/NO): NO